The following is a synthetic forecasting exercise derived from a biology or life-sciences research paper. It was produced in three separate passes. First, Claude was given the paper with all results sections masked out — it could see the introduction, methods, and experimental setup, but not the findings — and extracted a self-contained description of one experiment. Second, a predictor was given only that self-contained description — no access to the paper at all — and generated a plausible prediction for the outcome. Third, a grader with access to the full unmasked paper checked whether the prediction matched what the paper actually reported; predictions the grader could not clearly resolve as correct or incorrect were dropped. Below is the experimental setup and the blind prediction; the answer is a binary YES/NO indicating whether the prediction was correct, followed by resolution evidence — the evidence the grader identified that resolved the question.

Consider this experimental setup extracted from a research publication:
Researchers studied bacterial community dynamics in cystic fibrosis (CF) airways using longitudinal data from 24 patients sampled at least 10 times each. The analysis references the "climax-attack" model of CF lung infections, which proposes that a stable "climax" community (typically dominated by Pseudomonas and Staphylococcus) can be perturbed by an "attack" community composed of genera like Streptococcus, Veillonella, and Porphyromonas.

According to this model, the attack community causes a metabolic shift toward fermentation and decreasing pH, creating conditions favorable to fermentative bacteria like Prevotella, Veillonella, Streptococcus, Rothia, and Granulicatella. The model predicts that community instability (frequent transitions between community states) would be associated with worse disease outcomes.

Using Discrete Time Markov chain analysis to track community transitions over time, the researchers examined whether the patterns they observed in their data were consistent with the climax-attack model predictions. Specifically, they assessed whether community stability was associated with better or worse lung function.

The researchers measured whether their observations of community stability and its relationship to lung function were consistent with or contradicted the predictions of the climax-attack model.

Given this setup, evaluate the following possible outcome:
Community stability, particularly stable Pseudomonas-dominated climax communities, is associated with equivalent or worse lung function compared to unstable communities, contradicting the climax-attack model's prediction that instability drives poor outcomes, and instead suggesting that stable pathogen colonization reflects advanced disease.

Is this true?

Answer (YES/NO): NO